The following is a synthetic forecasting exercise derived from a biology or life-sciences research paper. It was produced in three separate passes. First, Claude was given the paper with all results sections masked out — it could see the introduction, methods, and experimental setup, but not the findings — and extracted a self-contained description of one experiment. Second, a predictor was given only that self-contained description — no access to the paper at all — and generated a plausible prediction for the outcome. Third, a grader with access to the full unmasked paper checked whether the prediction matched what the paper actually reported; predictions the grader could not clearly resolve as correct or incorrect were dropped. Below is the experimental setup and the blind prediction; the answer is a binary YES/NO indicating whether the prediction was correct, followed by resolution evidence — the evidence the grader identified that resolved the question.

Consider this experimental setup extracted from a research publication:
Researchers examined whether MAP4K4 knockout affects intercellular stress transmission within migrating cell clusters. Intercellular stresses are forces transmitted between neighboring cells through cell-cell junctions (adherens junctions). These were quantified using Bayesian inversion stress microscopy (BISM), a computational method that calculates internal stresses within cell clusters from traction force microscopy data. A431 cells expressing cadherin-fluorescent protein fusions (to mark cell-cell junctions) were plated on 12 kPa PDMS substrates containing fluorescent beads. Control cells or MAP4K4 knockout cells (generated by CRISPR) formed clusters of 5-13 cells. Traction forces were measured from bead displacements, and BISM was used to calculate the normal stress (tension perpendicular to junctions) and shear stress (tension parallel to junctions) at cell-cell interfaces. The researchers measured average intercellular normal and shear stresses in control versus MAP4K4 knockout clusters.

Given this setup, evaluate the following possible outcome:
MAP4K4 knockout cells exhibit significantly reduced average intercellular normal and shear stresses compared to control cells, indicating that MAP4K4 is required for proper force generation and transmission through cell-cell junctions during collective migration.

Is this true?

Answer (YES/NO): NO